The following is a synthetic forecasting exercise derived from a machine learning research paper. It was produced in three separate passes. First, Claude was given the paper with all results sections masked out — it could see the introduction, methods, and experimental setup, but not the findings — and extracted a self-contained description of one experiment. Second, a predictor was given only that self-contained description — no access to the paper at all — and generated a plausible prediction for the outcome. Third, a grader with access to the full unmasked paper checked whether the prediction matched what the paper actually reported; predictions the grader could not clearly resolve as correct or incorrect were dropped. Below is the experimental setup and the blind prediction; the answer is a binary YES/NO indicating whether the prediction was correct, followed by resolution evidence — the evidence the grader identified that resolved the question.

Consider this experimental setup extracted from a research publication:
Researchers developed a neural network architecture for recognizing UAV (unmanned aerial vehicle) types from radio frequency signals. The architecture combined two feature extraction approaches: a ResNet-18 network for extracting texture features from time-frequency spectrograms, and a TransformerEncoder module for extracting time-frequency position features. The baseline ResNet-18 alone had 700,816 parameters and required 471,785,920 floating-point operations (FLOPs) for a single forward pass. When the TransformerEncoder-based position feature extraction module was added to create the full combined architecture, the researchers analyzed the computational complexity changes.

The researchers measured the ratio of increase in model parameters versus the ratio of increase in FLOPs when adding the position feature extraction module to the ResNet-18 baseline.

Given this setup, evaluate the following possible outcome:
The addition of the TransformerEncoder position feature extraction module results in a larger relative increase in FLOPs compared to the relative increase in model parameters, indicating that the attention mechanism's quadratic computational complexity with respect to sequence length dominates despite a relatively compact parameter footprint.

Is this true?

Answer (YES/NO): NO